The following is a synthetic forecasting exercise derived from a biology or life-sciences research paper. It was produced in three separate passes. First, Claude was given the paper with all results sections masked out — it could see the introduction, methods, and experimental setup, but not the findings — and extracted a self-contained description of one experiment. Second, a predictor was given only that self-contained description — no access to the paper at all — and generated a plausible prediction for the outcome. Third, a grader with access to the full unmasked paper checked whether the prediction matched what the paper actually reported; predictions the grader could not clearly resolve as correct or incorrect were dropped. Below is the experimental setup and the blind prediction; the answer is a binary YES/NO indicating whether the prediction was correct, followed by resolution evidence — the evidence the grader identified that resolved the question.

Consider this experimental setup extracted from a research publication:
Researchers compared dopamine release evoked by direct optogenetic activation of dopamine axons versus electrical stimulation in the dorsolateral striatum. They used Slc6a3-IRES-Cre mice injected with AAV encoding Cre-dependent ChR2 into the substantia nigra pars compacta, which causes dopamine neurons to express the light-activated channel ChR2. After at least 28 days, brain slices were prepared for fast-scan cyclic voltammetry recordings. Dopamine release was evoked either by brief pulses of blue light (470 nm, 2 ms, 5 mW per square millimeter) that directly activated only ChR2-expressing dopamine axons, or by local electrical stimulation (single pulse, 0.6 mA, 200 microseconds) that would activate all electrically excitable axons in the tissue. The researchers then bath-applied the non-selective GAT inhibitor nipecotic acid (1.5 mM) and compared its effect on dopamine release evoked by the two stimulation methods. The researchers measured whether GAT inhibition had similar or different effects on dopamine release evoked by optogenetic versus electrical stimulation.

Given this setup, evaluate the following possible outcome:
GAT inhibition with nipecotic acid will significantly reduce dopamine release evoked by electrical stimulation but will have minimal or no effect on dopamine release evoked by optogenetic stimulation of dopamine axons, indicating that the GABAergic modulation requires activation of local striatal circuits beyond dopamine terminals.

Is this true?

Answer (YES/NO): NO